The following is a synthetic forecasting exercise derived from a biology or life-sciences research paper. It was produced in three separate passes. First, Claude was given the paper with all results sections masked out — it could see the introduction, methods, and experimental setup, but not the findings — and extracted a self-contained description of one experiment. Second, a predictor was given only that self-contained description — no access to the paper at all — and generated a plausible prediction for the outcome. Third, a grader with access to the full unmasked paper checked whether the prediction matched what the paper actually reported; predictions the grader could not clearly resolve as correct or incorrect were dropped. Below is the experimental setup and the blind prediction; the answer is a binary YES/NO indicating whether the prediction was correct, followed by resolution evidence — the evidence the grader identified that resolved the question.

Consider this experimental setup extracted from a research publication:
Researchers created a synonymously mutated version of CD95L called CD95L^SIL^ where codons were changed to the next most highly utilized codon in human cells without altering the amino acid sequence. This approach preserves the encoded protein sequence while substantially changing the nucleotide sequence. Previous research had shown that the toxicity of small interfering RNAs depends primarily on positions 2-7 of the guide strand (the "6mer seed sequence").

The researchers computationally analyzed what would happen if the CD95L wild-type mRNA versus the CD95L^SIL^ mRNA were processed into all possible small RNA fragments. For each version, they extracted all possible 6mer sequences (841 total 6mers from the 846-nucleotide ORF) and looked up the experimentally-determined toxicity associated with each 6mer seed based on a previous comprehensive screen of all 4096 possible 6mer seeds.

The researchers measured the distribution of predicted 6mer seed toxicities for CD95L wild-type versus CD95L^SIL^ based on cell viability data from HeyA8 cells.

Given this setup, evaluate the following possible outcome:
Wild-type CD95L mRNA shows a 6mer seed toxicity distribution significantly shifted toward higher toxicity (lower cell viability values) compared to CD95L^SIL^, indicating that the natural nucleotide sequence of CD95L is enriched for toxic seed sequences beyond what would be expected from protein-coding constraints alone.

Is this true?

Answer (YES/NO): NO